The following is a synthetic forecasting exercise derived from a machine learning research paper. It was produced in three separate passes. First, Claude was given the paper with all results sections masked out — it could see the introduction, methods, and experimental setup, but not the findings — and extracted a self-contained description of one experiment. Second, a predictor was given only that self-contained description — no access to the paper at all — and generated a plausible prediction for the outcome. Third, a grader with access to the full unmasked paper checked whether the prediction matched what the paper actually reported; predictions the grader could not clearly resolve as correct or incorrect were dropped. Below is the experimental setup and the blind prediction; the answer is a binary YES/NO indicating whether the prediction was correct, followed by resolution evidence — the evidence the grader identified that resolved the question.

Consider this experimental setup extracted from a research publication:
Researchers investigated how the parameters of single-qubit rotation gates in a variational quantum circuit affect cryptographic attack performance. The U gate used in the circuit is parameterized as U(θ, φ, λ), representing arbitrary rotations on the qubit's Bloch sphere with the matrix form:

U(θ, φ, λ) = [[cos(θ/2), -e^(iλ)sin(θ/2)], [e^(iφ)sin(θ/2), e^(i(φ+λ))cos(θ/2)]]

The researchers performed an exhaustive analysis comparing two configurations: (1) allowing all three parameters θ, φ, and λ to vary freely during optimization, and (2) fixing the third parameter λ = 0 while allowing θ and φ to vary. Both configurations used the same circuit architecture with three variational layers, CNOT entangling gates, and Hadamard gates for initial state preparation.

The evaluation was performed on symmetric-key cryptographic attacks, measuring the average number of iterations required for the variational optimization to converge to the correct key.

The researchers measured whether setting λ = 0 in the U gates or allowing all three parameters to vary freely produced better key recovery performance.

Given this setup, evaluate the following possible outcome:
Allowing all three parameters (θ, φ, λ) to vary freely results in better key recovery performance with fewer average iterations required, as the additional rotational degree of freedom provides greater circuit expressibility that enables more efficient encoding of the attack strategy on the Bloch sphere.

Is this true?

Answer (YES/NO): NO